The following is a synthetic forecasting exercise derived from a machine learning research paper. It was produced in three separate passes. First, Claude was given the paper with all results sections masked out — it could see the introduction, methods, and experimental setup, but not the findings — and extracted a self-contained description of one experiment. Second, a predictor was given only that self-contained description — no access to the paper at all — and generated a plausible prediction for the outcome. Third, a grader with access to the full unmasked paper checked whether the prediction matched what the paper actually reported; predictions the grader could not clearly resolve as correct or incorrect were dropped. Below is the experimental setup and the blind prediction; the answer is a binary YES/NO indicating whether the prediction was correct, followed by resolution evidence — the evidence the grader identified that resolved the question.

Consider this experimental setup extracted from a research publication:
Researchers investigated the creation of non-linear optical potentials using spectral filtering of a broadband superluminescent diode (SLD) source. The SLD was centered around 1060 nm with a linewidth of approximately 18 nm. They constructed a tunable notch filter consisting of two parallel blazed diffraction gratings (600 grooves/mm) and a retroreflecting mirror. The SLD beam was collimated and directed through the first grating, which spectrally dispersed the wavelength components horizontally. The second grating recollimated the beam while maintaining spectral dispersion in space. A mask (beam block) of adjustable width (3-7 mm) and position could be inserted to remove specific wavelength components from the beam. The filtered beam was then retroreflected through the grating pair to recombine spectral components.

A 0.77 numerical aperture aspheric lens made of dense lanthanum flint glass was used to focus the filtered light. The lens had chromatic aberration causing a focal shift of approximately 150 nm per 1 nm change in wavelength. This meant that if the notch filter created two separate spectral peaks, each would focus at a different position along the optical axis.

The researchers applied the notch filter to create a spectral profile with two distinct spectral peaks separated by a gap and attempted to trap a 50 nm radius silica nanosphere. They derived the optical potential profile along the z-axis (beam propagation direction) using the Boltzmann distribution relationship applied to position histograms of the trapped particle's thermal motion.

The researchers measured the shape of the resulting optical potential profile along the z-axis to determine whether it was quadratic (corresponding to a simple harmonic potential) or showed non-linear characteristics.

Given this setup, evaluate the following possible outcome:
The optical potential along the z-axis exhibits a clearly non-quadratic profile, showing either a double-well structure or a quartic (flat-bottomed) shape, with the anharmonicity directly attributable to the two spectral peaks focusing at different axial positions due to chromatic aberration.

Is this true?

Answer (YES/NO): NO